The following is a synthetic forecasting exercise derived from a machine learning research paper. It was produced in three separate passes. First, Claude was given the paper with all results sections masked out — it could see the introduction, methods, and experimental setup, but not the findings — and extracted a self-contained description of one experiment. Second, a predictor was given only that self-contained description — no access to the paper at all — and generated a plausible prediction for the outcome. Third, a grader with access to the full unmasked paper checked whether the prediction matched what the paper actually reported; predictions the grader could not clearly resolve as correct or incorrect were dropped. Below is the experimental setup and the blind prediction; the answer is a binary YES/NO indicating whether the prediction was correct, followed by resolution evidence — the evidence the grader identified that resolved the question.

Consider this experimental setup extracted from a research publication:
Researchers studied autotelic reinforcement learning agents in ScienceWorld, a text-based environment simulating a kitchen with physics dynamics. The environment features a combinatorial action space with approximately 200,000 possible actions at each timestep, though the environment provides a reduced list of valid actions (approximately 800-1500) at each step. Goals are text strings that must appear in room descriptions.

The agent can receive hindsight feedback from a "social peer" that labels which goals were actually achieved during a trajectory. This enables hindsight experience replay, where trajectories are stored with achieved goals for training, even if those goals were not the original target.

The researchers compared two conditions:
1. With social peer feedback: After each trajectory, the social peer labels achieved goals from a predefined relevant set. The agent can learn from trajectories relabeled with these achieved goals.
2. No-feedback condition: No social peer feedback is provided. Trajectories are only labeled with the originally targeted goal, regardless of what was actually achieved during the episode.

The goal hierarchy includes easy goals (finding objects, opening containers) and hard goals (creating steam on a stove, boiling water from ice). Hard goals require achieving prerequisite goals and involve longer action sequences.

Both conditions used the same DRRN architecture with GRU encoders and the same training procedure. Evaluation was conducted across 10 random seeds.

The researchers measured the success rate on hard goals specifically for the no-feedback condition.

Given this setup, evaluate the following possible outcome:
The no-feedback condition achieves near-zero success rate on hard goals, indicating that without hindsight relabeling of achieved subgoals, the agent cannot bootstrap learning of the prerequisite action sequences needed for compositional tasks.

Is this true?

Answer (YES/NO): YES